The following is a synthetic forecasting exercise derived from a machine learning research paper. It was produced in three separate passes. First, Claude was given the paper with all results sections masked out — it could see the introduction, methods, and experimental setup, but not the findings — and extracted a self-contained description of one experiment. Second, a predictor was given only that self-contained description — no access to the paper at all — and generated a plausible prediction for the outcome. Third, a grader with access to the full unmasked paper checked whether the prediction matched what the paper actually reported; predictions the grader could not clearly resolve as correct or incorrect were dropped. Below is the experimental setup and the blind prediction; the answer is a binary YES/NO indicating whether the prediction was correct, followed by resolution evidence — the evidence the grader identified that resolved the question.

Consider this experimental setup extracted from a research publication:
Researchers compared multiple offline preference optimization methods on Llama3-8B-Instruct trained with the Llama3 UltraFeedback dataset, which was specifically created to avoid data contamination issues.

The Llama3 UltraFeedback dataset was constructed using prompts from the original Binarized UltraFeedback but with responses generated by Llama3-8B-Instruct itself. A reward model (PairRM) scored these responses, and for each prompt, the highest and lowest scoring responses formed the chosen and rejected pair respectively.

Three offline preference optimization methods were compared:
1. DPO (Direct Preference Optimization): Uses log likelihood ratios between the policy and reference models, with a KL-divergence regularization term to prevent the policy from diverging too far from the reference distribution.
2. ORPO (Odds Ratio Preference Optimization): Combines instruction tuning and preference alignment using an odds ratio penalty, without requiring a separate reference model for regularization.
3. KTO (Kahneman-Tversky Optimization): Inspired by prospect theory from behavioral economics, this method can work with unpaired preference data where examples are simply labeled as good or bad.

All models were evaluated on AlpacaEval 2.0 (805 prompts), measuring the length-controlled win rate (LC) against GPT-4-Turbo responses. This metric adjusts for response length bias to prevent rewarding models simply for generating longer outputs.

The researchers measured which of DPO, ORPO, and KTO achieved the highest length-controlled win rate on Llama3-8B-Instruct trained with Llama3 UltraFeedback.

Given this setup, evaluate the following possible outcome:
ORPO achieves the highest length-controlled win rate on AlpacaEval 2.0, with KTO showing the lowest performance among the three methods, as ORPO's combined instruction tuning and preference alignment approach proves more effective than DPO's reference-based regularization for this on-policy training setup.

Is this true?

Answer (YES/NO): NO